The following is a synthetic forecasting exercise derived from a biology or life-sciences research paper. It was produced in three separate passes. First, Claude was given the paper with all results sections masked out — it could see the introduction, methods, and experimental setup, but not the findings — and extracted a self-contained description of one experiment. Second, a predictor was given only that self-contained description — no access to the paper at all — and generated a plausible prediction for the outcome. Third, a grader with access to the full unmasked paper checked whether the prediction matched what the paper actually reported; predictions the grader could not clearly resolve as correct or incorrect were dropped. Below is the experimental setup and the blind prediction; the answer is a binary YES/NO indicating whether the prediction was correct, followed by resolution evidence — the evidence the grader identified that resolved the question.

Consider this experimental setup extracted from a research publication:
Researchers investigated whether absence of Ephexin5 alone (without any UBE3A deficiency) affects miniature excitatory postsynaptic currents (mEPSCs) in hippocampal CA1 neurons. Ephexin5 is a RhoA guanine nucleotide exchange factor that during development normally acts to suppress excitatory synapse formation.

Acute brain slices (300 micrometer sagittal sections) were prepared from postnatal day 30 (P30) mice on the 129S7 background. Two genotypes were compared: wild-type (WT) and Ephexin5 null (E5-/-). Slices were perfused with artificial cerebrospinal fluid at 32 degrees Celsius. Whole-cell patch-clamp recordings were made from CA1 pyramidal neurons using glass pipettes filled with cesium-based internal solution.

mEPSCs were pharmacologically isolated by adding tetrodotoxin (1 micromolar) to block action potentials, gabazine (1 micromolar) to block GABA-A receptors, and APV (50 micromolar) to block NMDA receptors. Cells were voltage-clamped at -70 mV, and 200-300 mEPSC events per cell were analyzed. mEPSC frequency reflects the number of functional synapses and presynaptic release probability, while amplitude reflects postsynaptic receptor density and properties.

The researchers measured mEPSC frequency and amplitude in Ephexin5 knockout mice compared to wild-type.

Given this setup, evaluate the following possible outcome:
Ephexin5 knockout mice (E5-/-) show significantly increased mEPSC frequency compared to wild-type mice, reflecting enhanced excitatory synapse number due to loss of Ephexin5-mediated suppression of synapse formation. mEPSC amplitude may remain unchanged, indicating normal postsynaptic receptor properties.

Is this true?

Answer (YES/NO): YES